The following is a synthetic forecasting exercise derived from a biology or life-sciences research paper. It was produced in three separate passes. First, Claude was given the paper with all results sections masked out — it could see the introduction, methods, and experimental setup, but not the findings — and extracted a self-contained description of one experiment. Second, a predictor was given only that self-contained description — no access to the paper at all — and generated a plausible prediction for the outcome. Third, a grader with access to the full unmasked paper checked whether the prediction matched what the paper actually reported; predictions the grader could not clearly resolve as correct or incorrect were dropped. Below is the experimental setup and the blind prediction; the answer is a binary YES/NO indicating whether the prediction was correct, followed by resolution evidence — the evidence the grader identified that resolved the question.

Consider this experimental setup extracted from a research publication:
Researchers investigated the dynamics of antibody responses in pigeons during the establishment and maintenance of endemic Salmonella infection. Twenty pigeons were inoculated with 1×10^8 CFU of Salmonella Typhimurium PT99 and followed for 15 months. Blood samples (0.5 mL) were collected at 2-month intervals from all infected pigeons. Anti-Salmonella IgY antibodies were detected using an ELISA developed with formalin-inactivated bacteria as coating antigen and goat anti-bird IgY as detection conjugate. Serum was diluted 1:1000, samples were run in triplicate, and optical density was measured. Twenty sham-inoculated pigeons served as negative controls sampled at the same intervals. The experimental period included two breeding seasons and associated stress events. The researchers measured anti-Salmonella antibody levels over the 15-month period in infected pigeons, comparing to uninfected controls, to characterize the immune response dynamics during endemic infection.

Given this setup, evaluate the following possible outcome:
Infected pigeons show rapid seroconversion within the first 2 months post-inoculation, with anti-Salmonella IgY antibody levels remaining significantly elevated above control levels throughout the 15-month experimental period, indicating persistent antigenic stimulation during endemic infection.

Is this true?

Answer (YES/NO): YES